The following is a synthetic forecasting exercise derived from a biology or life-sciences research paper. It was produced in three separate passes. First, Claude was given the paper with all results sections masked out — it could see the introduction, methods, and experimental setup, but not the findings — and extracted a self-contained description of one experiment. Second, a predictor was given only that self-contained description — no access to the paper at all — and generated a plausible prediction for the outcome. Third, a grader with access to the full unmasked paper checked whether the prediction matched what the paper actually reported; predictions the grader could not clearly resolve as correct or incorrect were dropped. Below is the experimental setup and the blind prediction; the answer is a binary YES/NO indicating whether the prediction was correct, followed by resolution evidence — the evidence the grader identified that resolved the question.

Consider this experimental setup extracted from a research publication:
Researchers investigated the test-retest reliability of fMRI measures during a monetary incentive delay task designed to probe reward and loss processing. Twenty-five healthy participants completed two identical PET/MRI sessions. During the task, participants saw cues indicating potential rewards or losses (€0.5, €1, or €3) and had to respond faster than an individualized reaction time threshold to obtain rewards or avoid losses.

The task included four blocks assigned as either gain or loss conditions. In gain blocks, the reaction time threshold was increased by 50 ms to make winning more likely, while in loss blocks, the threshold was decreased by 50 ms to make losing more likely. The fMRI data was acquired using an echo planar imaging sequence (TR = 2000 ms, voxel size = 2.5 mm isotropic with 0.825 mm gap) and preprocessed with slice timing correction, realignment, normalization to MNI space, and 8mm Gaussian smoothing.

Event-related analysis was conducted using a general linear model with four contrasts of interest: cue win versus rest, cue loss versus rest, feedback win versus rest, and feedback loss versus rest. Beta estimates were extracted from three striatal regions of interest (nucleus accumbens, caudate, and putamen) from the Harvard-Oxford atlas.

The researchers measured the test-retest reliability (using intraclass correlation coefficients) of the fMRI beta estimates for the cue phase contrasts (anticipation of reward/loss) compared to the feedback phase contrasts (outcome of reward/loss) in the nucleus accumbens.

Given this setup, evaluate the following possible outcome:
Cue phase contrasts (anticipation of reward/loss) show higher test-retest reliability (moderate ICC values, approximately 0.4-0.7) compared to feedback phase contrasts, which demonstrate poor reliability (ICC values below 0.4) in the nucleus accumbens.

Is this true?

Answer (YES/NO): NO